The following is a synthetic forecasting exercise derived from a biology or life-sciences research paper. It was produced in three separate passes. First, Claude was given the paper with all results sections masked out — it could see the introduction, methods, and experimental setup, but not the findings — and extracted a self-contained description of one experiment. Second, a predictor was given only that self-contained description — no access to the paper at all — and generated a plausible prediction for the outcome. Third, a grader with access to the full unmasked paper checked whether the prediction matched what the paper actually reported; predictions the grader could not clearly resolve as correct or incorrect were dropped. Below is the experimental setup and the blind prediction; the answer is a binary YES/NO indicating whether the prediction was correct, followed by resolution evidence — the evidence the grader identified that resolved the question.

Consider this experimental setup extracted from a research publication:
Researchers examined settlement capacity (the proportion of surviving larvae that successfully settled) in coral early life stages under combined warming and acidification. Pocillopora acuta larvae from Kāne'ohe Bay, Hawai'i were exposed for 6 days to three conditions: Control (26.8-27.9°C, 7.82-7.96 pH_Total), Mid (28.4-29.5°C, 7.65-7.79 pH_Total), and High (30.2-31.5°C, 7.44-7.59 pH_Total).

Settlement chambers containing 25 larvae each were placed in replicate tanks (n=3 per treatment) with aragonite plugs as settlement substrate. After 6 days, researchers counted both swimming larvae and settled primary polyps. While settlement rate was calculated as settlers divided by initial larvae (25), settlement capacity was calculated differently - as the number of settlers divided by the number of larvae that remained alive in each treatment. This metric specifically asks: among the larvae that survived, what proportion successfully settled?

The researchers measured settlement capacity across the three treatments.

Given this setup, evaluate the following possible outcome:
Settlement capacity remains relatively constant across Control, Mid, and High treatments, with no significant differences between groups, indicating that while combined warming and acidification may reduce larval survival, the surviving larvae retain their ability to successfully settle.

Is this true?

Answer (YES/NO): YES